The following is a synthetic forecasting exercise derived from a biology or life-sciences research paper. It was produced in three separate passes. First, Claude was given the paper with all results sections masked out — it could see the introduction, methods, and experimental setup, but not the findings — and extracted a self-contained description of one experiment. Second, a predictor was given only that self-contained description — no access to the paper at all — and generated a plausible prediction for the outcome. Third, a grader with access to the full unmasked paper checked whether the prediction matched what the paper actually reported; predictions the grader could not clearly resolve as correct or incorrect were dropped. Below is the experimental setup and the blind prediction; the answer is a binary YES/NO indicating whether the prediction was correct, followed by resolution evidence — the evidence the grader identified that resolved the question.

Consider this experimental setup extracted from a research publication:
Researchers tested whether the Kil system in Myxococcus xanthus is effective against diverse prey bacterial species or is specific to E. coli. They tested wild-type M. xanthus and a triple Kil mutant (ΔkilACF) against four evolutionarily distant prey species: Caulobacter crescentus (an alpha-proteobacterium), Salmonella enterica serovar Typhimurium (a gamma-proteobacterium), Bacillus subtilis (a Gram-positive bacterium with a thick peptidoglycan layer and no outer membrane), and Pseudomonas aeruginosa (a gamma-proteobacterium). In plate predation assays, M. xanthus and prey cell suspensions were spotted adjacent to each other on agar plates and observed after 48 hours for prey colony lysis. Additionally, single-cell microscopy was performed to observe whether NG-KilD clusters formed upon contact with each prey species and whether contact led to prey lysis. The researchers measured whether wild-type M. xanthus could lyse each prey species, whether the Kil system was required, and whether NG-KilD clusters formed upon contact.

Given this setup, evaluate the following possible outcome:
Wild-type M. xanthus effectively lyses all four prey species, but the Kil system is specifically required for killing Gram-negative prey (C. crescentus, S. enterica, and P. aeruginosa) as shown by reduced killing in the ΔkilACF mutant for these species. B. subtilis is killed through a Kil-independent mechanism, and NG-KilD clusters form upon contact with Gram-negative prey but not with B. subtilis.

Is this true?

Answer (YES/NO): NO